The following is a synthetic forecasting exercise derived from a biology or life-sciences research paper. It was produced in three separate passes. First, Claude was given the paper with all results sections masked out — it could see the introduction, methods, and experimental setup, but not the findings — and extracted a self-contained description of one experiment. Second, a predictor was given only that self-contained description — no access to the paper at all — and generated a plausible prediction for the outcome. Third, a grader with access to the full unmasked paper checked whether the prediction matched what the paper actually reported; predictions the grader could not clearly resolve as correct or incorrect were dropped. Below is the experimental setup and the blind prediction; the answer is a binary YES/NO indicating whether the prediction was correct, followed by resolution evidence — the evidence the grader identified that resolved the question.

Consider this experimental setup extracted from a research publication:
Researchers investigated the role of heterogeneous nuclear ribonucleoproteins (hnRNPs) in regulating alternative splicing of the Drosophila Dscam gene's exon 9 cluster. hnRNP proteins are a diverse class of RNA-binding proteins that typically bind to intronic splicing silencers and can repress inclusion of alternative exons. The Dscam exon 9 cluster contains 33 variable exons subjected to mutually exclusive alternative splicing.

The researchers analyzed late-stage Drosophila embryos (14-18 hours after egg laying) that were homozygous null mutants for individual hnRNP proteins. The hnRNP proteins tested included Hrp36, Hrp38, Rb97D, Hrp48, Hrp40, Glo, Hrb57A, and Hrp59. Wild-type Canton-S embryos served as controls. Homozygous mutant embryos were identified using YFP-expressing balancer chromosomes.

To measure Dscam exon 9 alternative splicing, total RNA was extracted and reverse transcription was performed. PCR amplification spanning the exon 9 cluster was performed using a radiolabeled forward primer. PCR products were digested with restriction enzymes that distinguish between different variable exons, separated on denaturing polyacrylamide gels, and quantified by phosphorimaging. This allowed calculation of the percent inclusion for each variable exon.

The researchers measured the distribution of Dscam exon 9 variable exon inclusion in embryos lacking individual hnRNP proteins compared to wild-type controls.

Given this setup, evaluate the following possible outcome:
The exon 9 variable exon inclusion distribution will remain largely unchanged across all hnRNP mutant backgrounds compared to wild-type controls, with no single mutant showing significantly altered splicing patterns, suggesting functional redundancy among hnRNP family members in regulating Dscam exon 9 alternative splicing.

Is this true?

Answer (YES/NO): NO